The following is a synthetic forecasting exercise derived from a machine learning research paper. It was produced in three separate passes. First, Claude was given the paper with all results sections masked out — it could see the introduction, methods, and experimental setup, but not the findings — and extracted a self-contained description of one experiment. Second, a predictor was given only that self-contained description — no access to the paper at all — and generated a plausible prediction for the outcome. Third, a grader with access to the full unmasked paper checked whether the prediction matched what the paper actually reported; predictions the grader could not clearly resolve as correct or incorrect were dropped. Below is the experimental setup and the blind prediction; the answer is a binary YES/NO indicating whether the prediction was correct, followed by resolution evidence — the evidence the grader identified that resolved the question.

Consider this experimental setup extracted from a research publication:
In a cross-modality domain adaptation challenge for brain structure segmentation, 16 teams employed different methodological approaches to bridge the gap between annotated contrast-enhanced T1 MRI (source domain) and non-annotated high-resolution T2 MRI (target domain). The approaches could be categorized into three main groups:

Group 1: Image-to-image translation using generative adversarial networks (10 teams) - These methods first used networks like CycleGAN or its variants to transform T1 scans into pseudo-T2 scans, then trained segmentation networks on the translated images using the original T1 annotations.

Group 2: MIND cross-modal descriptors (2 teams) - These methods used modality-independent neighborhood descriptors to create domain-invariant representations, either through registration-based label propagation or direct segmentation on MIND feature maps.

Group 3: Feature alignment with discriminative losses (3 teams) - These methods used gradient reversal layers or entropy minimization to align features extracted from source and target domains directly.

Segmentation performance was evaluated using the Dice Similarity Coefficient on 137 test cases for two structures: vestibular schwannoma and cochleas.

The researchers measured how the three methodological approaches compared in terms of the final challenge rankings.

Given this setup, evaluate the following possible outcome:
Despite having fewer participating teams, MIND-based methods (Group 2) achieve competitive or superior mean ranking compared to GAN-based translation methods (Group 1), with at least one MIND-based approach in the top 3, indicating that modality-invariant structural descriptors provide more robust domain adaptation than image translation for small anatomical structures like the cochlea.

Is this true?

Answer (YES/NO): NO